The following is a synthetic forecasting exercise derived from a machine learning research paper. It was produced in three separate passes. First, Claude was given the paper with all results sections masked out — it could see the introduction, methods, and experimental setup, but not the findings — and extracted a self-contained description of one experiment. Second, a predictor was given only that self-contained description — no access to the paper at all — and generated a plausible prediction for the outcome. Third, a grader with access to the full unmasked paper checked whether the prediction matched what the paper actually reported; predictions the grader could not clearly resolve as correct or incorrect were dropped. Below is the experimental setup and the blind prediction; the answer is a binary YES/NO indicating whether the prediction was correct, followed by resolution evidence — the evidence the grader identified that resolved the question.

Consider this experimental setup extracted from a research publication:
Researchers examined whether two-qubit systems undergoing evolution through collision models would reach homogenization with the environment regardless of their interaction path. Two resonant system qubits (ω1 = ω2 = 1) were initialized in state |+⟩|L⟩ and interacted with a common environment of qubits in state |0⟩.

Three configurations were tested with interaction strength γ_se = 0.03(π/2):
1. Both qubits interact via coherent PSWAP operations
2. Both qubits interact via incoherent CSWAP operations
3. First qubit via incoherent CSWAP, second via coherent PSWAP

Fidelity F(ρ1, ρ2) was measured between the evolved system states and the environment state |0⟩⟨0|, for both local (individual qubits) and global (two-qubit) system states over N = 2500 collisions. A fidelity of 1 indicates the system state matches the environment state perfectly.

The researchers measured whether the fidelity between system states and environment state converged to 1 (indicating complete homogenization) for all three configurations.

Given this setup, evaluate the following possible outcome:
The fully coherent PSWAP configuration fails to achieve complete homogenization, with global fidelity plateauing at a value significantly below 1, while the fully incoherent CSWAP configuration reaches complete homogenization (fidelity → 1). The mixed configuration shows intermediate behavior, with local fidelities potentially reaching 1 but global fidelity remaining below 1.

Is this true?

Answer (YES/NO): NO